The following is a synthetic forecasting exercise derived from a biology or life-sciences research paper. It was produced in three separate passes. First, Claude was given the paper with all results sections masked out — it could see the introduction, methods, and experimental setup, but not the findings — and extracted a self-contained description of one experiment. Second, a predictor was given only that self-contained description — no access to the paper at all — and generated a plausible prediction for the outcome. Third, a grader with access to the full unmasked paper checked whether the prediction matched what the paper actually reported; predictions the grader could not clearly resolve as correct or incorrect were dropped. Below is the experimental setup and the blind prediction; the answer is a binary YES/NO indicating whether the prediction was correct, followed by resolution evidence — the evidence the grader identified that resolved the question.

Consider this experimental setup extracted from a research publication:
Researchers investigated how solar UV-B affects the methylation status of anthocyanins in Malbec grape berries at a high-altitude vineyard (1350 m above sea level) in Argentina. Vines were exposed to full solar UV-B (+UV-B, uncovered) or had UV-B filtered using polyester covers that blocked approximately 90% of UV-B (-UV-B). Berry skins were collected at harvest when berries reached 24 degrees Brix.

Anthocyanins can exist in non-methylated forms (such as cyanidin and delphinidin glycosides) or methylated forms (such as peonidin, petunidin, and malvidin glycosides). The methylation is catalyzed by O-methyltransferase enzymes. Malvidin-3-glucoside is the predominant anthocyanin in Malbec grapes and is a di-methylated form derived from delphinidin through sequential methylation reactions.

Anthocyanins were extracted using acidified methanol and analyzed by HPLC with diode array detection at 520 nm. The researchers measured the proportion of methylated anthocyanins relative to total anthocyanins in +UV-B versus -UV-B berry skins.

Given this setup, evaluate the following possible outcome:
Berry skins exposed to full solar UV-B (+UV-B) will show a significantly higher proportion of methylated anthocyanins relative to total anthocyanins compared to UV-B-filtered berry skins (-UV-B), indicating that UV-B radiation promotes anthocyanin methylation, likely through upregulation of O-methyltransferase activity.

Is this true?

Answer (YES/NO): YES